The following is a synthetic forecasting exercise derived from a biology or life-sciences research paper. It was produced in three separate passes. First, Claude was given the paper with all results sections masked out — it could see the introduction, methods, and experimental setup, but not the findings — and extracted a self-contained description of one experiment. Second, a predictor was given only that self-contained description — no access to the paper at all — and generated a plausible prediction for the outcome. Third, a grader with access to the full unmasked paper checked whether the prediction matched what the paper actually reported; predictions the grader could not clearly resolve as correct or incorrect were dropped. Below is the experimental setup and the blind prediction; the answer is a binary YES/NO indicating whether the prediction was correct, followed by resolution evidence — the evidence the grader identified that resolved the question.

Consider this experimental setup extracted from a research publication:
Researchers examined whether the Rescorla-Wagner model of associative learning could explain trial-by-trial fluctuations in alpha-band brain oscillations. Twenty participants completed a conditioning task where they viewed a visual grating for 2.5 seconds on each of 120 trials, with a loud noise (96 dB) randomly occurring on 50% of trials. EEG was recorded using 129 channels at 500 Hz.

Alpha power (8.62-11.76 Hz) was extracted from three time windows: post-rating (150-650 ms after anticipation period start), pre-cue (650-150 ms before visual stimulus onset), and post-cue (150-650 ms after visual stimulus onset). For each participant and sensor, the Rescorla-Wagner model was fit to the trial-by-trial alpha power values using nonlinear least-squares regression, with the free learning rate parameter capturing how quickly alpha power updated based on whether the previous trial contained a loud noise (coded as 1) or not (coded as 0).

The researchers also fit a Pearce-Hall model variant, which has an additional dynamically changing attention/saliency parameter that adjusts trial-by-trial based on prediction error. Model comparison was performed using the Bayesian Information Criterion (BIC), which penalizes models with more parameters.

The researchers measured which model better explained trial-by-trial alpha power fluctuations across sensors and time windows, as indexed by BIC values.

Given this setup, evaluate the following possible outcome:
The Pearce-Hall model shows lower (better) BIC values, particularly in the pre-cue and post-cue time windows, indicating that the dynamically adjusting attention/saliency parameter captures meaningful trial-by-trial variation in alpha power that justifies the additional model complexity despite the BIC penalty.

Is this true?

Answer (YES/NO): NO